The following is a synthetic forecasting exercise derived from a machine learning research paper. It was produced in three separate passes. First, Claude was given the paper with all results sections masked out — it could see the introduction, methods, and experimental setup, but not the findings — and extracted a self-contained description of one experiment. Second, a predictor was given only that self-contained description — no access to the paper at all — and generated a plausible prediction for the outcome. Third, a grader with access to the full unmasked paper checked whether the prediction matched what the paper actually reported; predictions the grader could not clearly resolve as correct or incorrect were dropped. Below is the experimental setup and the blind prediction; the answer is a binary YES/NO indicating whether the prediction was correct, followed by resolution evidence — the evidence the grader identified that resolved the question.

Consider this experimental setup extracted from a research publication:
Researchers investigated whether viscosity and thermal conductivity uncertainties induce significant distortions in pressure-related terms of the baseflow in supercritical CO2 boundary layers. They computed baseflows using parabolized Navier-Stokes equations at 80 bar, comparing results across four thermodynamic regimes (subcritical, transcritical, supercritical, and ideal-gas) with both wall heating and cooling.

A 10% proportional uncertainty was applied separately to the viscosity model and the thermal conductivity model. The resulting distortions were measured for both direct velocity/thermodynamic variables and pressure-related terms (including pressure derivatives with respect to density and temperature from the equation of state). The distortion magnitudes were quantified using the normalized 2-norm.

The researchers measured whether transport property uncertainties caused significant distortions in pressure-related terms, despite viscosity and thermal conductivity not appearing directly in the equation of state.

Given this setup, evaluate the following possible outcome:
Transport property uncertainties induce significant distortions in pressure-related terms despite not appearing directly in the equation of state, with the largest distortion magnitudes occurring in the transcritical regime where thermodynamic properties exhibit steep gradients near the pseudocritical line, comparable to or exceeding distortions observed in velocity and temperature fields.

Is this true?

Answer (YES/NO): NO